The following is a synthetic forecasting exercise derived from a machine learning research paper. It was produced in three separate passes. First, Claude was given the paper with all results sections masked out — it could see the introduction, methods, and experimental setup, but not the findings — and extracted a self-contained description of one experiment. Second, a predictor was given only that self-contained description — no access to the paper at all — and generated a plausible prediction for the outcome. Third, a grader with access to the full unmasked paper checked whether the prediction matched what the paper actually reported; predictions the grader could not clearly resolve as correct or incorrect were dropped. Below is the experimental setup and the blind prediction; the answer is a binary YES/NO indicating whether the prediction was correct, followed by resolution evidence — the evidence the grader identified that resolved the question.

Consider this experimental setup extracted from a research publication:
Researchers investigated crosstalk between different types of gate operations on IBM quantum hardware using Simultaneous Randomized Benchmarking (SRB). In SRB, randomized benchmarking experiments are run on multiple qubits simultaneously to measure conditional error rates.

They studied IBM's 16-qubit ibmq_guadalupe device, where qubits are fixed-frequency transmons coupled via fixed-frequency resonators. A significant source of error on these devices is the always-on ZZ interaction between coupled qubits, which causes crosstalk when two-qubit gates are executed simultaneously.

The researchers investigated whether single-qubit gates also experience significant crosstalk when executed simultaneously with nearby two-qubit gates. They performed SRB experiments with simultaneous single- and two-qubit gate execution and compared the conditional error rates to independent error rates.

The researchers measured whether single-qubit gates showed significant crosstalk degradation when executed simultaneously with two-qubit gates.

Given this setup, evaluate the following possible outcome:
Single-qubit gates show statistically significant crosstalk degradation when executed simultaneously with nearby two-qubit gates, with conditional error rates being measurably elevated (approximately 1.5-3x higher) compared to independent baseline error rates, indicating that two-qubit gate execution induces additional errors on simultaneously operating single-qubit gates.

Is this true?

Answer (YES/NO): NO